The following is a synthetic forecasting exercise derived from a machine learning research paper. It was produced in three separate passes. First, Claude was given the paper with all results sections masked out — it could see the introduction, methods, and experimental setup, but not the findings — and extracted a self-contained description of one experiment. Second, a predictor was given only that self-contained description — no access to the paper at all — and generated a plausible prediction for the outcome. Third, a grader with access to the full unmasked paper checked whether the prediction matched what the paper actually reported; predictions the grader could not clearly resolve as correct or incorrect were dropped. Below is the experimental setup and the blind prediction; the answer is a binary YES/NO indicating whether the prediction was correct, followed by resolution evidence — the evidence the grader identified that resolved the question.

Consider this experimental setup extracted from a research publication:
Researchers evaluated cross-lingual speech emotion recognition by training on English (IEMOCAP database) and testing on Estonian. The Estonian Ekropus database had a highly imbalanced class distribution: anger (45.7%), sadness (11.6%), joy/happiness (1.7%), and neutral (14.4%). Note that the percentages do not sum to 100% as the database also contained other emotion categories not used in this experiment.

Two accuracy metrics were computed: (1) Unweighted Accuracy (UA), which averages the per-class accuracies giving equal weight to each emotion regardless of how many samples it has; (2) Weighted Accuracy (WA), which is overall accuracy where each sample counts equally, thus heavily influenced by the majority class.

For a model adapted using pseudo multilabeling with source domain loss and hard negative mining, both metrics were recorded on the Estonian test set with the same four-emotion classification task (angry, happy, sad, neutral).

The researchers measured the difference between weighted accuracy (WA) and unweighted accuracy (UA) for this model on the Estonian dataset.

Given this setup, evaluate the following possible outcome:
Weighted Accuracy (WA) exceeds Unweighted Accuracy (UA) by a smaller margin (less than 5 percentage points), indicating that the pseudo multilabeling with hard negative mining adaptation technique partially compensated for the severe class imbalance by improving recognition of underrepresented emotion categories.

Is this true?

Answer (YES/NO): NO